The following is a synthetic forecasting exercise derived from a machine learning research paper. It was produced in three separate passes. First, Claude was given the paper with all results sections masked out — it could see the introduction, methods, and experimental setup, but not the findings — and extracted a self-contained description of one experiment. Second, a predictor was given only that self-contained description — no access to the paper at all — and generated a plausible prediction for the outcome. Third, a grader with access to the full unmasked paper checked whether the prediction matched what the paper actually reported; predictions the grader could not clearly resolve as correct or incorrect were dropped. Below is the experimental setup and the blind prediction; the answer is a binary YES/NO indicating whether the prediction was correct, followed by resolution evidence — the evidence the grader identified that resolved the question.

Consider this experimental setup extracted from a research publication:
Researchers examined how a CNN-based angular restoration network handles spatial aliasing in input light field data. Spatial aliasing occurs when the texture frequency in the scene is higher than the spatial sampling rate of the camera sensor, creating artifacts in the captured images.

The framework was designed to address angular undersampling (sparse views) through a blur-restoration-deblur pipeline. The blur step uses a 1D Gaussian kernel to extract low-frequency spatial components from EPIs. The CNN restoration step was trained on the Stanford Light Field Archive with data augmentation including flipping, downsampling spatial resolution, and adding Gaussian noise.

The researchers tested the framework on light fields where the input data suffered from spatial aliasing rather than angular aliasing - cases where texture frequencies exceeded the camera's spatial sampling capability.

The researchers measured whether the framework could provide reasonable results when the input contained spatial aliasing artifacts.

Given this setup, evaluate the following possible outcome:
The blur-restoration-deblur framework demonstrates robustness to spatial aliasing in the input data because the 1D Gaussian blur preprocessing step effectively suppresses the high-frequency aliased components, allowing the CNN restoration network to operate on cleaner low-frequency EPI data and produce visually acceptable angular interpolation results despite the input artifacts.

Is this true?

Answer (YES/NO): NO